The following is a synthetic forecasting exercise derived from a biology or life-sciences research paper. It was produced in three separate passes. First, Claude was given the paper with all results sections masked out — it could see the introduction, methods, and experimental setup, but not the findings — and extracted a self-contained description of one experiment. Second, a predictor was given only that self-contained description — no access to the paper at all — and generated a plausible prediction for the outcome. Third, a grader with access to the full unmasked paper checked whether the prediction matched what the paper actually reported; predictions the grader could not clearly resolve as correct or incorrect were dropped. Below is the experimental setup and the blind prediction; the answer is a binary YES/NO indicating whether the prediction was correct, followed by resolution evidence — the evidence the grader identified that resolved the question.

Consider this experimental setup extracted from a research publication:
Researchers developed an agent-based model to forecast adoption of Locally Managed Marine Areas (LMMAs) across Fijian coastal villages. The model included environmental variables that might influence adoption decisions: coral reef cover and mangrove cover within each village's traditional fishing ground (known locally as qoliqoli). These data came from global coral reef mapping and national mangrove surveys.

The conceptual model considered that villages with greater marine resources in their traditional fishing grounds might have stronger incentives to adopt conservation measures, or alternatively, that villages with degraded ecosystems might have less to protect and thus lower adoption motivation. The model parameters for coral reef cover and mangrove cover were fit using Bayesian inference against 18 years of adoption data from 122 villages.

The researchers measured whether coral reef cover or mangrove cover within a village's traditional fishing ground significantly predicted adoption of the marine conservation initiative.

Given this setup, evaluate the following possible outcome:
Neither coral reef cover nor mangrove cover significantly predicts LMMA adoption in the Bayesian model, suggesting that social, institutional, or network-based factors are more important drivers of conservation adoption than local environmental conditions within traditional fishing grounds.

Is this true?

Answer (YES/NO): YES